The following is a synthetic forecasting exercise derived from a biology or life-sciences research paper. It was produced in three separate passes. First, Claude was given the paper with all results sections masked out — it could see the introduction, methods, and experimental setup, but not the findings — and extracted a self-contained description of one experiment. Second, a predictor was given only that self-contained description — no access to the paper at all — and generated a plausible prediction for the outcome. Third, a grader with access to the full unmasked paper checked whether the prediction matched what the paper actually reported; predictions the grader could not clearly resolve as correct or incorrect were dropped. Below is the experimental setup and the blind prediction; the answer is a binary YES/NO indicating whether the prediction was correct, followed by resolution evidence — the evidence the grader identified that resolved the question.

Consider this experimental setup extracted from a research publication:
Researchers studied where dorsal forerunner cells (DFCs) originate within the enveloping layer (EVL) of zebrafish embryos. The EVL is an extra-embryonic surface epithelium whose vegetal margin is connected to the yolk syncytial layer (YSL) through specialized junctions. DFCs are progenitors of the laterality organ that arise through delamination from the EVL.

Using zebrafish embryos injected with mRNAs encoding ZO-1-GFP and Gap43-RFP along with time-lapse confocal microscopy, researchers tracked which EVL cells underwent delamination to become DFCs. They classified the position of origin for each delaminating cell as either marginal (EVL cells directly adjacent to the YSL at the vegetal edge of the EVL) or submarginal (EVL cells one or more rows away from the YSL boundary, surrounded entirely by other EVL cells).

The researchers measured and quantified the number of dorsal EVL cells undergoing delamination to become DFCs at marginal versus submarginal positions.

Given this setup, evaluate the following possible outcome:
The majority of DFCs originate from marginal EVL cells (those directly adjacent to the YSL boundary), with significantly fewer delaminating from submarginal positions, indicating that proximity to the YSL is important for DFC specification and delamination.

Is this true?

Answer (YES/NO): YES